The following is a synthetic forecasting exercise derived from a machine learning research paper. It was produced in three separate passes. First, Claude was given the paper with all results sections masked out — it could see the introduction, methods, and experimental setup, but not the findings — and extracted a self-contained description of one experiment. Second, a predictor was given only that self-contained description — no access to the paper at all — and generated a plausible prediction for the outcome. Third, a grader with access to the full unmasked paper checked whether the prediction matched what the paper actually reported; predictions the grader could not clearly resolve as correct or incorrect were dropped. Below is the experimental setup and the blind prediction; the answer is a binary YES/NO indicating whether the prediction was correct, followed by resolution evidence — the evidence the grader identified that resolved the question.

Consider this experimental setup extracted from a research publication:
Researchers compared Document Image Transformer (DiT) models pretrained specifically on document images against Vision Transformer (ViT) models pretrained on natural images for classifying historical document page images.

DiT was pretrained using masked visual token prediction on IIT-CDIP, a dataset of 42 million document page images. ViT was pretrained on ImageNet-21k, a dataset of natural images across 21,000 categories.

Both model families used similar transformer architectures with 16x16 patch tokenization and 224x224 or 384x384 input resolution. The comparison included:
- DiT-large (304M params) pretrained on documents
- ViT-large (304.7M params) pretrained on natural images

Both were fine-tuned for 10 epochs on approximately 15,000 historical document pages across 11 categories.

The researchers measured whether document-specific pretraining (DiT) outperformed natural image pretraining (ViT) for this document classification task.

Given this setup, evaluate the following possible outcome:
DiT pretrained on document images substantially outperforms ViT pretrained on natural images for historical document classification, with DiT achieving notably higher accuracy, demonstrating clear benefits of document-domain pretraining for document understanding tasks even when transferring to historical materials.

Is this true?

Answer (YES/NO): NO